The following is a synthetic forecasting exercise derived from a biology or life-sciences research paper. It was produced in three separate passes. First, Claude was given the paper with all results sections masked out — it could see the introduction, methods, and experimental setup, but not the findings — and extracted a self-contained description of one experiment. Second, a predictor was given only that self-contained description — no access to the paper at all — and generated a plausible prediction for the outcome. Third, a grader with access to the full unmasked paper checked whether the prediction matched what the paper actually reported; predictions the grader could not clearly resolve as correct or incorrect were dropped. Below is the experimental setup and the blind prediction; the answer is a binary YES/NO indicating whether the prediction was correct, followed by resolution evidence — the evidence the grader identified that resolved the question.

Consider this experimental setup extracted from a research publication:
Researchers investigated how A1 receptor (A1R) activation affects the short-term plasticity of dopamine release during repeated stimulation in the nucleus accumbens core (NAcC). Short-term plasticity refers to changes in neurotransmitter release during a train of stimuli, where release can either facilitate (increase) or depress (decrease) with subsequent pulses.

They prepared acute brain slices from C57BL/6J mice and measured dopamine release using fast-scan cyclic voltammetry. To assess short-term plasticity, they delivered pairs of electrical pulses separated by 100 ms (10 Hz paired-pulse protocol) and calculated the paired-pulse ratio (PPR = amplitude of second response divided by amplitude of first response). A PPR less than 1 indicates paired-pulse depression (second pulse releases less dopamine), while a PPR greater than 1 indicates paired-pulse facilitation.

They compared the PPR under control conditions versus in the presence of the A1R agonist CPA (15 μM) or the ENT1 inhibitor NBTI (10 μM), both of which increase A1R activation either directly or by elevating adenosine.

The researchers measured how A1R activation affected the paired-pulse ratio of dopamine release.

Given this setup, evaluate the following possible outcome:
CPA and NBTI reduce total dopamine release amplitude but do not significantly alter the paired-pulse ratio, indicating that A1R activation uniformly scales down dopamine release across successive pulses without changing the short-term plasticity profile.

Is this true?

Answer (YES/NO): NO